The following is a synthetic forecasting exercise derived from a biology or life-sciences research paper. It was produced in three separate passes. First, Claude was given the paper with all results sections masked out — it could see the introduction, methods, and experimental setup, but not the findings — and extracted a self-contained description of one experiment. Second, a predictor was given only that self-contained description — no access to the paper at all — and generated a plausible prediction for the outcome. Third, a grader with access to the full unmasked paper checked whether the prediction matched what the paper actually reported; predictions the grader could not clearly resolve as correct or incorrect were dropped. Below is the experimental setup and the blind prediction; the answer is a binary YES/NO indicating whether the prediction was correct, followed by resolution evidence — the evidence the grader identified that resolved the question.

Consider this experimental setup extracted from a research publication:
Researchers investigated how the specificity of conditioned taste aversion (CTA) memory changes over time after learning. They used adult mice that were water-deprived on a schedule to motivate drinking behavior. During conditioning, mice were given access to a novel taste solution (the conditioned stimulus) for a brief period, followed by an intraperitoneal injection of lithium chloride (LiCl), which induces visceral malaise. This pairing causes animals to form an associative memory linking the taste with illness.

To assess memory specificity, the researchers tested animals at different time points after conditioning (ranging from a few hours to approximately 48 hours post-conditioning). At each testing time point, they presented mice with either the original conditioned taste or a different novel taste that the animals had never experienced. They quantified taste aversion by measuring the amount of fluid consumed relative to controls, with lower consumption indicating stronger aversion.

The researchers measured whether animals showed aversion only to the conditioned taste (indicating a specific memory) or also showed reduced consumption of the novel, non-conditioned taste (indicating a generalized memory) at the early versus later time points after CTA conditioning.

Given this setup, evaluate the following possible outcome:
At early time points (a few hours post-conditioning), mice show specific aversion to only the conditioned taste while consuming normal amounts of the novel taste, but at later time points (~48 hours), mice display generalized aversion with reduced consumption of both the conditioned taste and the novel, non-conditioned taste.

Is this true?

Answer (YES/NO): NO